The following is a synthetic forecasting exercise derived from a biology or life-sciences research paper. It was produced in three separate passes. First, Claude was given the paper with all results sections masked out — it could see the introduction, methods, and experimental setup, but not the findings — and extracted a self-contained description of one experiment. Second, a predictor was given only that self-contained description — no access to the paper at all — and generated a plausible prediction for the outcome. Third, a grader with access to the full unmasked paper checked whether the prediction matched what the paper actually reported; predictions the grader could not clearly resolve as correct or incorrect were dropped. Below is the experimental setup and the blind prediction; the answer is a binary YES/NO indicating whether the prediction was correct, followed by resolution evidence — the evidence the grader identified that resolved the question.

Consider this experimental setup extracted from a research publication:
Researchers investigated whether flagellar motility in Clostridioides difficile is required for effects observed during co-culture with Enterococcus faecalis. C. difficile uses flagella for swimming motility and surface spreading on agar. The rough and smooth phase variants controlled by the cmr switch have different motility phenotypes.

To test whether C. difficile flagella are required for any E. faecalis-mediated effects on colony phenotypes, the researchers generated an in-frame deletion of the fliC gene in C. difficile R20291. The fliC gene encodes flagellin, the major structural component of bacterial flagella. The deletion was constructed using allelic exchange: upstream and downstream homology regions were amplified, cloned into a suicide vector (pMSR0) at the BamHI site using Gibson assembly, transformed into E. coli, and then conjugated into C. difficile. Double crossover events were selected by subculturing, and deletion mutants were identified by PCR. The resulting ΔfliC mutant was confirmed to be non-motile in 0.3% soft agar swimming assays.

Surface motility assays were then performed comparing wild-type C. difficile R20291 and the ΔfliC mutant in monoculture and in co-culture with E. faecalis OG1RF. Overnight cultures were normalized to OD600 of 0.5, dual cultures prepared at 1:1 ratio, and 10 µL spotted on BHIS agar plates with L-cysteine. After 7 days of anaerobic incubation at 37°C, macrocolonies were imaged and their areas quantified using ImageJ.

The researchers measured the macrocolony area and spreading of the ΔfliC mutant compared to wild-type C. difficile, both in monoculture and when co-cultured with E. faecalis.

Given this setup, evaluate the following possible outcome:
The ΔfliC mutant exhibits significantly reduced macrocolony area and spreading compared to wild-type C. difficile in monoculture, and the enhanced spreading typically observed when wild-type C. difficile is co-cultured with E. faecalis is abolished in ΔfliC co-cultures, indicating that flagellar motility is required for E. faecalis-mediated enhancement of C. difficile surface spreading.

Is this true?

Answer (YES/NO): NO